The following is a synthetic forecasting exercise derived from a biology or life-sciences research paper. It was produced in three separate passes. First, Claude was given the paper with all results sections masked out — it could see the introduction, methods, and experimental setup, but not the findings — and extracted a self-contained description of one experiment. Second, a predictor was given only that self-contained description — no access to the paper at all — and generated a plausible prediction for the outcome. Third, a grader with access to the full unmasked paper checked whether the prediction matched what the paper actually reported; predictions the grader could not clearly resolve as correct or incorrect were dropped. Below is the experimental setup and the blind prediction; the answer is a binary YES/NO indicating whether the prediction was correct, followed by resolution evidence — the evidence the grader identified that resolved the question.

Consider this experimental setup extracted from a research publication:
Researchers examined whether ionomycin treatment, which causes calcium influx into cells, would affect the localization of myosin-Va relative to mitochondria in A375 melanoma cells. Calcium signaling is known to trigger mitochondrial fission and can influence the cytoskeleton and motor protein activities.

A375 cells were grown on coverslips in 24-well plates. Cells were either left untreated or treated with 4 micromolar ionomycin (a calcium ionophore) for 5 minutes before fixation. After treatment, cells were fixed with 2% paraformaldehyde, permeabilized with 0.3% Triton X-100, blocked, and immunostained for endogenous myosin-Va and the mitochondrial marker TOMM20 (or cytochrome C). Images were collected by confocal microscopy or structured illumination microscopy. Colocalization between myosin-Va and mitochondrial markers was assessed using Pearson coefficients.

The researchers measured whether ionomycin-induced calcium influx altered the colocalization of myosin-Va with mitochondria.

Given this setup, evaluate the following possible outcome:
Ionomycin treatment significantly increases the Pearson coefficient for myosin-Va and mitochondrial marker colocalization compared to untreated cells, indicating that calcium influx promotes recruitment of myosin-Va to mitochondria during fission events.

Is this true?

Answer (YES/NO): YES